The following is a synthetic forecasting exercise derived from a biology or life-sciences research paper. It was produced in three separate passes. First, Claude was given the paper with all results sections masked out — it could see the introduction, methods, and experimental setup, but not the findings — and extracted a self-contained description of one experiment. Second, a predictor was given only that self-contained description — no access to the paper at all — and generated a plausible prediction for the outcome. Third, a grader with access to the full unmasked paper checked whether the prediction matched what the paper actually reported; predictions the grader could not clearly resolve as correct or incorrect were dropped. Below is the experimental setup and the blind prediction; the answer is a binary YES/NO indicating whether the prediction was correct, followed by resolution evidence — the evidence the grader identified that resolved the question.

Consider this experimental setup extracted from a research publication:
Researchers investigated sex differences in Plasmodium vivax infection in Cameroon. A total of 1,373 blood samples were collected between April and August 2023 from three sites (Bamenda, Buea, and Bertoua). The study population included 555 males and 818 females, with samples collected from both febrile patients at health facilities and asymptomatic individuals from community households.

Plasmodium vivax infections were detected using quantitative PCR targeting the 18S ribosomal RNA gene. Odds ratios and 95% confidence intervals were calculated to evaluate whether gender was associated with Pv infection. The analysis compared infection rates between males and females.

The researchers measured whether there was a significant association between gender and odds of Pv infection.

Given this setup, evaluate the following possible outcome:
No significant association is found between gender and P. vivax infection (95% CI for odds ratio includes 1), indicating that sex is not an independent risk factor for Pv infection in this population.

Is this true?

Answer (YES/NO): YES